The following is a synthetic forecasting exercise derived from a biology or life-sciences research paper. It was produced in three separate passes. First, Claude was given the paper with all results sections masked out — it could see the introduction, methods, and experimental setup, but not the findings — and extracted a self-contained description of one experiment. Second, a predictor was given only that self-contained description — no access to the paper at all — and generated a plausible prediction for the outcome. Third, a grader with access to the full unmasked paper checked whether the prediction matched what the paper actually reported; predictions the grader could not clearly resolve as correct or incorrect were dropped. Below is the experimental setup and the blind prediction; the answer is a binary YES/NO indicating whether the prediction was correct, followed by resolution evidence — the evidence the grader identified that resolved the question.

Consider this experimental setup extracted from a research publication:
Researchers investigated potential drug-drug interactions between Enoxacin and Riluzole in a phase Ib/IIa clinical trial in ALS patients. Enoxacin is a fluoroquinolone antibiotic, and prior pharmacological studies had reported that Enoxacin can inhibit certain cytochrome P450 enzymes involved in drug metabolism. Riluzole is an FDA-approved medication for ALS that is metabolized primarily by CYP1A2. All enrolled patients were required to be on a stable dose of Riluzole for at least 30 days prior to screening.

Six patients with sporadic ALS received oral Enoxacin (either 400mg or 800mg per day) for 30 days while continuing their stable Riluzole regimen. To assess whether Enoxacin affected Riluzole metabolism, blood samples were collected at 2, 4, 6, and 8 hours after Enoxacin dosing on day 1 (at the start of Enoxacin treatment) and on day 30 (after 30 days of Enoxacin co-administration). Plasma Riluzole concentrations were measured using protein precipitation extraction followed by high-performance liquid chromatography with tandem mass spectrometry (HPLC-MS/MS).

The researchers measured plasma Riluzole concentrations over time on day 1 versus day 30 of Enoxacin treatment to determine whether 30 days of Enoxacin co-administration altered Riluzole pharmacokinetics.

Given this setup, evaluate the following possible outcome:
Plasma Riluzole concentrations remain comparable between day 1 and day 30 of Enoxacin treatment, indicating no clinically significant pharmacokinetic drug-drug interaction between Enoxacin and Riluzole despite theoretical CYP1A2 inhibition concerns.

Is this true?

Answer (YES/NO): NO